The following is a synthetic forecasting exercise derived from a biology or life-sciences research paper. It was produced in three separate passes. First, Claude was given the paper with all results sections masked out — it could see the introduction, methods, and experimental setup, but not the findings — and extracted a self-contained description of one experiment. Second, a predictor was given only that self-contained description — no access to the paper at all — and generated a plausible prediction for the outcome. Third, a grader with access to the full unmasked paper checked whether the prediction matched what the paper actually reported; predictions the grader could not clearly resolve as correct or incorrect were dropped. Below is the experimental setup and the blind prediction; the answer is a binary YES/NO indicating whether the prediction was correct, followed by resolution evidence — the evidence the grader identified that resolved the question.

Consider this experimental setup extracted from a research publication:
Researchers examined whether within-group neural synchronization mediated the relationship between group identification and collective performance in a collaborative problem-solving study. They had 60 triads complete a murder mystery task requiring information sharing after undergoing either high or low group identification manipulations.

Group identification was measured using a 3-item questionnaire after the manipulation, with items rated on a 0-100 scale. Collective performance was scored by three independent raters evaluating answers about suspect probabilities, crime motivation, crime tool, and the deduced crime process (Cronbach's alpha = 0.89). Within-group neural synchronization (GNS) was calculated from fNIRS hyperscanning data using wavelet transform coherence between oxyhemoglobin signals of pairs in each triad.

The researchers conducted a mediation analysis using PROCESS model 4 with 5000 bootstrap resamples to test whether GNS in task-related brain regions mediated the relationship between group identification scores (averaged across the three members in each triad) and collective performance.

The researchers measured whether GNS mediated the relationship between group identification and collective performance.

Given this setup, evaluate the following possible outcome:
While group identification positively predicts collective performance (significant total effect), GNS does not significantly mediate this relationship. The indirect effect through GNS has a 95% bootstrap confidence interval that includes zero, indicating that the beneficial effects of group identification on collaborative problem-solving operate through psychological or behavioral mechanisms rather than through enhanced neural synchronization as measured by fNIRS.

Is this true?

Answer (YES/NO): NO